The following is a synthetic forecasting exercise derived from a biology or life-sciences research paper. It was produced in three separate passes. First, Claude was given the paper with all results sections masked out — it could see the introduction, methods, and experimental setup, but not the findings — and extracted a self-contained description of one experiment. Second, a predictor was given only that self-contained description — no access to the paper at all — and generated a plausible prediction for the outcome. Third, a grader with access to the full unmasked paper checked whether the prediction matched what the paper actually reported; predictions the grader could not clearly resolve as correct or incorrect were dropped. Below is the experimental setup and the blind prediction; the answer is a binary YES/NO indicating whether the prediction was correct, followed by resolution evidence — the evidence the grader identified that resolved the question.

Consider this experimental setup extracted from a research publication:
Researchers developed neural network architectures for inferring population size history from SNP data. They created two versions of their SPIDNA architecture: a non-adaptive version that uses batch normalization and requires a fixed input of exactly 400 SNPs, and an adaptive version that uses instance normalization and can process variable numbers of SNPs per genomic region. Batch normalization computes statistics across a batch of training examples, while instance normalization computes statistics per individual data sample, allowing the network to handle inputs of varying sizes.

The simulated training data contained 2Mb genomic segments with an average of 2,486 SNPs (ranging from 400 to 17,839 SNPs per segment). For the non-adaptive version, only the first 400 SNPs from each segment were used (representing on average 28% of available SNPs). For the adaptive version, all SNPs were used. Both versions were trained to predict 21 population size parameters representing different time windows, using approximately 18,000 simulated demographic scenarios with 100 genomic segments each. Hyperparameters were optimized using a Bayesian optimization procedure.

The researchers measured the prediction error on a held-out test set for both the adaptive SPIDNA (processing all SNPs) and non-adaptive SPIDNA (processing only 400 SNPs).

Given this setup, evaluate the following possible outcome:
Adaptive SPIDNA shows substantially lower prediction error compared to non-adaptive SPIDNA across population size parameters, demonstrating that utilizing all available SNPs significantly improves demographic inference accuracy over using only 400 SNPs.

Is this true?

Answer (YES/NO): NO